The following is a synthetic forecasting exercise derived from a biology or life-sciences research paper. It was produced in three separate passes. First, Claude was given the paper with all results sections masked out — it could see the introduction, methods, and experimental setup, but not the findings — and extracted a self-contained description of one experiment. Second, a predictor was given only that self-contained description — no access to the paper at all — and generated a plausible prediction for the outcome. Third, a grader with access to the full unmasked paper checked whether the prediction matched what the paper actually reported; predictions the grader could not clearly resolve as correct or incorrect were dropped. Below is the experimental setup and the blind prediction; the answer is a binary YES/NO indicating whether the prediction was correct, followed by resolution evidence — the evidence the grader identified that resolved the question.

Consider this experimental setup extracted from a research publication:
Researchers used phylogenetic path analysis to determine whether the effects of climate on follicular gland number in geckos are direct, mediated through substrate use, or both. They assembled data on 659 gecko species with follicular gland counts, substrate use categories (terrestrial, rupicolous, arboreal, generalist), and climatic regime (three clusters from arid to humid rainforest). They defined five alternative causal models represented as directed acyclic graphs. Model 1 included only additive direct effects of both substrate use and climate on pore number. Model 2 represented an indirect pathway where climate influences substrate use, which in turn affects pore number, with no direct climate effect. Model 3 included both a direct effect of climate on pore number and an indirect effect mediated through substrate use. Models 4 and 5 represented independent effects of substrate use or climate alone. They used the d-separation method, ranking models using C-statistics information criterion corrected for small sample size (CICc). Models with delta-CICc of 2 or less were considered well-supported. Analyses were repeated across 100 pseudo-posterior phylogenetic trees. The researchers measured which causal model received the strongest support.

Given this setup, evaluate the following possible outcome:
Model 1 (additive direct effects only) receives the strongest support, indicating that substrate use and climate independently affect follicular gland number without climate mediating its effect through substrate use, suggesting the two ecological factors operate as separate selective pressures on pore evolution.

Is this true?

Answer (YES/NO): NO